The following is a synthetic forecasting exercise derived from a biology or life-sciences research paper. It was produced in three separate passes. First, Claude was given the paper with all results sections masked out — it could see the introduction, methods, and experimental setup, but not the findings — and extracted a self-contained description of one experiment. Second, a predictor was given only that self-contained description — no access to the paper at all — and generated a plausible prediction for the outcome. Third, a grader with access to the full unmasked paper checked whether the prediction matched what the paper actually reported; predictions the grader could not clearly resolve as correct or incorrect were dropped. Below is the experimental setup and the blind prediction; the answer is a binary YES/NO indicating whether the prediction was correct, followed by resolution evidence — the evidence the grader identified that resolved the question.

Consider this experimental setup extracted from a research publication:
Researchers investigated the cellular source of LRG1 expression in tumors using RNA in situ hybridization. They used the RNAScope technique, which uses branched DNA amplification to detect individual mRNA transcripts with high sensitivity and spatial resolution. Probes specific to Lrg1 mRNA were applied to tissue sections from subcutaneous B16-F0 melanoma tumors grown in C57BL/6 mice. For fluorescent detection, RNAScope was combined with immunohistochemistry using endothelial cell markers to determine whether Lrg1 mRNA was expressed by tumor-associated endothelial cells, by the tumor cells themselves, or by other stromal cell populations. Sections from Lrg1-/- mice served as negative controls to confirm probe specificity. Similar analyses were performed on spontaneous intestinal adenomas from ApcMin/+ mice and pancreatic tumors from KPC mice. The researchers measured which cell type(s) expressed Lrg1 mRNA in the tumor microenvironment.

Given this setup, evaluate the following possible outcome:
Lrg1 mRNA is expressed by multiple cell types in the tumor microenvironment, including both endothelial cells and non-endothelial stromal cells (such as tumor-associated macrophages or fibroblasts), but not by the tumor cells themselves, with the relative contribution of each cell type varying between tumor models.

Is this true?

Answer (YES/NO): NO